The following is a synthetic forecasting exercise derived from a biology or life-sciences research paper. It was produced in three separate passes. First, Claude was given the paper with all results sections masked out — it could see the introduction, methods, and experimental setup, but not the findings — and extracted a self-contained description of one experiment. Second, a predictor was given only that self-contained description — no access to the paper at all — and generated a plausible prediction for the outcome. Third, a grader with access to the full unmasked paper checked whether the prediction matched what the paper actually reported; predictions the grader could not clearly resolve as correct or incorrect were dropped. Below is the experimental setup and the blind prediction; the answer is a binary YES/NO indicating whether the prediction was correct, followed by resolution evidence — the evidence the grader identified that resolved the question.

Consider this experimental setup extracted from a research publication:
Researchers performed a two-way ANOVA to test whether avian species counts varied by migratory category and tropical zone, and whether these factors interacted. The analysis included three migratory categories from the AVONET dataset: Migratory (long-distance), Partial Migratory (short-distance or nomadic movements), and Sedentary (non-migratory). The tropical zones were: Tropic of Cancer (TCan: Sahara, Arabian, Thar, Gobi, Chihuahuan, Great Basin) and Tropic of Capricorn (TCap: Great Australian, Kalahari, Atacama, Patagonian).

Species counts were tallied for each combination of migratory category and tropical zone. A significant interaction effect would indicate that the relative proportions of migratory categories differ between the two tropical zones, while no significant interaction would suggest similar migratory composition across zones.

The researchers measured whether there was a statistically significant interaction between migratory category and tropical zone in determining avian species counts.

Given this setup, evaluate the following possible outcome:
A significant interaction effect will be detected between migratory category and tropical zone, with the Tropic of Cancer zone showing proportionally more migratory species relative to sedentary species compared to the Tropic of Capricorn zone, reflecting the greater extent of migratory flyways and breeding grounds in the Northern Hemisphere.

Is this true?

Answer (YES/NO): YES